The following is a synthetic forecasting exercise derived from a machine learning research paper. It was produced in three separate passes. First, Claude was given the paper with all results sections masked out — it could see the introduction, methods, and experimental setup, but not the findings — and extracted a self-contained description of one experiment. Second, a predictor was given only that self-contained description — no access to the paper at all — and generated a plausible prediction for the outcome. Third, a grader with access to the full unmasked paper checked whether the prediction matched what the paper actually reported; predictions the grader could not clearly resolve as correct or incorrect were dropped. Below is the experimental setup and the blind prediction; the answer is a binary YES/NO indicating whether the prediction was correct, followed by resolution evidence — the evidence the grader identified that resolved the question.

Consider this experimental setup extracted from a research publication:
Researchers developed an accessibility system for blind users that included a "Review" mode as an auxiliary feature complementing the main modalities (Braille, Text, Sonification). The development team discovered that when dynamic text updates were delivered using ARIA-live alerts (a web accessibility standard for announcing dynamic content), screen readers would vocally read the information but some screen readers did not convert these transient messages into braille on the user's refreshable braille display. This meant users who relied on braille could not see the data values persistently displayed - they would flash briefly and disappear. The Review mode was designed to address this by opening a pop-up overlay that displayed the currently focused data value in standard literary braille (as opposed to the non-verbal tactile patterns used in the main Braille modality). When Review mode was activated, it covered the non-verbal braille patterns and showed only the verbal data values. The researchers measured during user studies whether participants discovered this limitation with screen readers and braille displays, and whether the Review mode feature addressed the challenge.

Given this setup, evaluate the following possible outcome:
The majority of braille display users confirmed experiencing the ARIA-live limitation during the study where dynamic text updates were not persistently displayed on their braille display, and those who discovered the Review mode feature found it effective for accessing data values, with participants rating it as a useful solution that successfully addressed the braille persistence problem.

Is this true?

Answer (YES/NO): NO